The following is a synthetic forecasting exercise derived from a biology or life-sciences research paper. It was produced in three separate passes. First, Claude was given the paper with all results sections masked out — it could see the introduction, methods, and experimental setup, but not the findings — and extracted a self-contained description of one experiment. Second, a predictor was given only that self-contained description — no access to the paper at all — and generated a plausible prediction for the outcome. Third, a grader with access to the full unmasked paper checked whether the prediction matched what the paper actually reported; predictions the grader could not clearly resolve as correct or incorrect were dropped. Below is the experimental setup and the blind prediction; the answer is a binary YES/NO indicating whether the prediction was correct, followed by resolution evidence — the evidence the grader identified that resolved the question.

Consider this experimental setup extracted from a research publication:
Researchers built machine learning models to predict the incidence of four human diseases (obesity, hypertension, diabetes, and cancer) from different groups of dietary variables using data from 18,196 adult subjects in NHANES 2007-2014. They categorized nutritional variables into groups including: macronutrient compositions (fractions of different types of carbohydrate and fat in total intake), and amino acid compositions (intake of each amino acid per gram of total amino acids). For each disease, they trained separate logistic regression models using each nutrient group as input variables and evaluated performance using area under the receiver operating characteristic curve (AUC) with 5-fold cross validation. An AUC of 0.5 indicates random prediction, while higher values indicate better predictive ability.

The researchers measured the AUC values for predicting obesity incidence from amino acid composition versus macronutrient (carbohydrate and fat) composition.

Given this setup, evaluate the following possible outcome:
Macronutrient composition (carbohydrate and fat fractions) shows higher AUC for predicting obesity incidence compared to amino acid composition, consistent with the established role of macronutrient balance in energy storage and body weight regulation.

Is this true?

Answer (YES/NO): NO